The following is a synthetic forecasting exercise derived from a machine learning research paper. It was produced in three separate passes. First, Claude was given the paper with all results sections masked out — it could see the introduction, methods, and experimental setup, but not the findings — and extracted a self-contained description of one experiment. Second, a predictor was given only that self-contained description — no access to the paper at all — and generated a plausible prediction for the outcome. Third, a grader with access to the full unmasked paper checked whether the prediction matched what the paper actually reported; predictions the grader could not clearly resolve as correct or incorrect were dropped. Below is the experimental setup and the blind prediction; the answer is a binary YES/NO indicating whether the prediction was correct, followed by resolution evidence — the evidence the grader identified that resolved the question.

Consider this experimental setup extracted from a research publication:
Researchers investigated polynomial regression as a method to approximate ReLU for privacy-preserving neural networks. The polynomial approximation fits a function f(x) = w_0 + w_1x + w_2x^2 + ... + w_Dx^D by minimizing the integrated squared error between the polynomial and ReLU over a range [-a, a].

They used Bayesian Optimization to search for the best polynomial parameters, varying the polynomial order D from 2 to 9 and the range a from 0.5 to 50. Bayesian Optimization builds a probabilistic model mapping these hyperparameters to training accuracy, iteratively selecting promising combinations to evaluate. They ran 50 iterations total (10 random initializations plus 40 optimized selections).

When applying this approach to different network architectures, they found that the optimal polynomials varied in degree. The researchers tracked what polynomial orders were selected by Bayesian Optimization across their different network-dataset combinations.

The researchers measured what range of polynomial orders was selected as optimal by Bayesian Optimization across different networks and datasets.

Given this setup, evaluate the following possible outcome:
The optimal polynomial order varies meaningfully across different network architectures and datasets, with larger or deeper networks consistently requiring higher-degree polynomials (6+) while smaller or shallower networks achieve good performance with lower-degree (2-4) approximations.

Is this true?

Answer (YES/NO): NO